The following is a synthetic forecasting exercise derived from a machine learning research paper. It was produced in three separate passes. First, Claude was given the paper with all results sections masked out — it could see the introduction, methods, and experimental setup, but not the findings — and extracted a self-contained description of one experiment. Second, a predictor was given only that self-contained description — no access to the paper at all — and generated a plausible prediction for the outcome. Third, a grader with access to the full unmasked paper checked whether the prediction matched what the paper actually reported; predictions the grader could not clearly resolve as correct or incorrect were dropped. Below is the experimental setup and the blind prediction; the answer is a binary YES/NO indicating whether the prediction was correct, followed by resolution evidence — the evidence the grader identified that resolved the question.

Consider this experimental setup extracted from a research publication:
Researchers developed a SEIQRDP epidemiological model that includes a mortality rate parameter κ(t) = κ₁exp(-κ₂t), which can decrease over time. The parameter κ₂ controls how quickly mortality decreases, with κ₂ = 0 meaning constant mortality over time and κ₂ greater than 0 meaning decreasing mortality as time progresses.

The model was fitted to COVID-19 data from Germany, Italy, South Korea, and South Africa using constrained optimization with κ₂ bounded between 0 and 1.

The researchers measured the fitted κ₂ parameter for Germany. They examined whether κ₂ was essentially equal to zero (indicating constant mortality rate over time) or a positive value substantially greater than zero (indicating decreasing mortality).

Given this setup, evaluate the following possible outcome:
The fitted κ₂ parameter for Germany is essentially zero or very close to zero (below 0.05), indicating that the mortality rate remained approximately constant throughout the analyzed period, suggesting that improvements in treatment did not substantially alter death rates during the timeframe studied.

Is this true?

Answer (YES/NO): YES